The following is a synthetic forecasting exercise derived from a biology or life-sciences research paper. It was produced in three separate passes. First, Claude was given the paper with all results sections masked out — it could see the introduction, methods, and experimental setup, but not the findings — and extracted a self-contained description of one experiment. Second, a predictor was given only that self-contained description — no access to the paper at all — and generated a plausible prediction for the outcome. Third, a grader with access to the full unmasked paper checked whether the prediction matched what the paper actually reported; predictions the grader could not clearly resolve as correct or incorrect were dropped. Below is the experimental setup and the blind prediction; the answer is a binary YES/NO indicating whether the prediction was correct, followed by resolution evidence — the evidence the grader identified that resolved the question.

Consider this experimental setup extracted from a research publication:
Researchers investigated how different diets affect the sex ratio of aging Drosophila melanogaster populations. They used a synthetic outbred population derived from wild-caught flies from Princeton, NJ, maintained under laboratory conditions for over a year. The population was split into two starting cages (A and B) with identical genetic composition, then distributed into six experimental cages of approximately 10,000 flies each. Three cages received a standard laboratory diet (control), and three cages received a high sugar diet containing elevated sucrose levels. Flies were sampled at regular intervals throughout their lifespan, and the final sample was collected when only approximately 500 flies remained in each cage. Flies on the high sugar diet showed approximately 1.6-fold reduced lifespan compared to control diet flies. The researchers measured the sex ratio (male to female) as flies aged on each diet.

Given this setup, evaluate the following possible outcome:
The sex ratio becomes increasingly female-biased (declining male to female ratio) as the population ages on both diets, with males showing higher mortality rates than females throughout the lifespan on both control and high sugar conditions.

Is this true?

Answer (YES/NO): NO